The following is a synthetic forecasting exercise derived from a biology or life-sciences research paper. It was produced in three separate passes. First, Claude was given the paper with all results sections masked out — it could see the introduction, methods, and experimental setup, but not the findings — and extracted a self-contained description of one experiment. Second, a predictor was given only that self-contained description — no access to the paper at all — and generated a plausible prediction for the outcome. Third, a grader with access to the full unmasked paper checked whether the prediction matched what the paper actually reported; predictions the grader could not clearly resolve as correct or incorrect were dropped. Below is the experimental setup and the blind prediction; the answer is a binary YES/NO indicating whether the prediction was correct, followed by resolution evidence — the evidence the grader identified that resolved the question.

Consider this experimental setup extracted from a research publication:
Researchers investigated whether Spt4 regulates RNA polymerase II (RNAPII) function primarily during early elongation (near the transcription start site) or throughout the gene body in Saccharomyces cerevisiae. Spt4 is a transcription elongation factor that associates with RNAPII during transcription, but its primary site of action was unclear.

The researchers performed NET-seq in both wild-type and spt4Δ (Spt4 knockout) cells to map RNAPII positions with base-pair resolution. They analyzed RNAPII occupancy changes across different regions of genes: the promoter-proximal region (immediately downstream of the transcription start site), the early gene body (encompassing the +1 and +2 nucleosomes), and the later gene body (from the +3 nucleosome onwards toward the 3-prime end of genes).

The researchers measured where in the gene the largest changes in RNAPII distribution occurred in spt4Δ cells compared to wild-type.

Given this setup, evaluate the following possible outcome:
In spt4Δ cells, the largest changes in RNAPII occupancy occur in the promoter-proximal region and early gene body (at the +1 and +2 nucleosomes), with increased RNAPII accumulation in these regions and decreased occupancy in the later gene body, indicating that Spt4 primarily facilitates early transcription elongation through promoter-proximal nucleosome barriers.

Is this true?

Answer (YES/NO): NO